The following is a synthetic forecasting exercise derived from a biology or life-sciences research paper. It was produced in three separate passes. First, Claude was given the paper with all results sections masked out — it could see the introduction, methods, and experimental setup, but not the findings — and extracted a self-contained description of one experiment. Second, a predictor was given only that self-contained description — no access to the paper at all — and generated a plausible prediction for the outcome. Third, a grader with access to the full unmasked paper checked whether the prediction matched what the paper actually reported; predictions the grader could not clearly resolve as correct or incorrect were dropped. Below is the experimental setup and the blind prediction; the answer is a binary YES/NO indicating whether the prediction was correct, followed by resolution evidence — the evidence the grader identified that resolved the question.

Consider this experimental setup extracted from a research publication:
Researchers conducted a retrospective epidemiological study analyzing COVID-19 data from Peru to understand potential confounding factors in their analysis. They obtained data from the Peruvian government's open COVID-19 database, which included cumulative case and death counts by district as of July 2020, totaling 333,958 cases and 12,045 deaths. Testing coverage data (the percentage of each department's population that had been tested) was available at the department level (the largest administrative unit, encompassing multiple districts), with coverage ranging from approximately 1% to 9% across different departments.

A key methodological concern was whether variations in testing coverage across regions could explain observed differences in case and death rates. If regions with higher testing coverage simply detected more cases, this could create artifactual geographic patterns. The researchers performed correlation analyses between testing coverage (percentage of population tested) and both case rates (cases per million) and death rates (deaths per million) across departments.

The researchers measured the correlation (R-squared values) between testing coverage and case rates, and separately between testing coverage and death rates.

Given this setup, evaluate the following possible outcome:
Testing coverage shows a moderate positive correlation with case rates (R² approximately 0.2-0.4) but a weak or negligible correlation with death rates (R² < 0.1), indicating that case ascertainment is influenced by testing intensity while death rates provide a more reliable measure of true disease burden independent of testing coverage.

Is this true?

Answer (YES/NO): NO